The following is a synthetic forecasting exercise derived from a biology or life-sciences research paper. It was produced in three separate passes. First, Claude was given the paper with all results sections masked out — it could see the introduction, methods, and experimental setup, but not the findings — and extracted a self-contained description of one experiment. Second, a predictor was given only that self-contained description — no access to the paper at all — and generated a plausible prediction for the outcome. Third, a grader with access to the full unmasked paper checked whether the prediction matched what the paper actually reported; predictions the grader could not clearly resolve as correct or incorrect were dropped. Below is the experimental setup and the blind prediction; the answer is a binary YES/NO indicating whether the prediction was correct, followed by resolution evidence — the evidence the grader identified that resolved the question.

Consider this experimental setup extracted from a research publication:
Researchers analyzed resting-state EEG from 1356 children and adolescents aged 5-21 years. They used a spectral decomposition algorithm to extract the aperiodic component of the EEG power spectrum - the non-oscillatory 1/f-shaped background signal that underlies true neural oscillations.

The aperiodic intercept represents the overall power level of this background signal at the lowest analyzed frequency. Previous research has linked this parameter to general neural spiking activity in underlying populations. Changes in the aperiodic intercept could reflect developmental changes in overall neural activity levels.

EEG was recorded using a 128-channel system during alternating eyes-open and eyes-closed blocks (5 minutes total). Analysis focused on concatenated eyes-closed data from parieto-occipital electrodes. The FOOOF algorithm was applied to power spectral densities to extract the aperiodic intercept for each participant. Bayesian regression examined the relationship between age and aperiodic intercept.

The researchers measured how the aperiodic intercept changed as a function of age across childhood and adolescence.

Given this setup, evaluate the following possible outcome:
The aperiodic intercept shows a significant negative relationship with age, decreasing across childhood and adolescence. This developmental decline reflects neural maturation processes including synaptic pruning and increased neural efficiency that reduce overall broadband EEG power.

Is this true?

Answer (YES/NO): YES